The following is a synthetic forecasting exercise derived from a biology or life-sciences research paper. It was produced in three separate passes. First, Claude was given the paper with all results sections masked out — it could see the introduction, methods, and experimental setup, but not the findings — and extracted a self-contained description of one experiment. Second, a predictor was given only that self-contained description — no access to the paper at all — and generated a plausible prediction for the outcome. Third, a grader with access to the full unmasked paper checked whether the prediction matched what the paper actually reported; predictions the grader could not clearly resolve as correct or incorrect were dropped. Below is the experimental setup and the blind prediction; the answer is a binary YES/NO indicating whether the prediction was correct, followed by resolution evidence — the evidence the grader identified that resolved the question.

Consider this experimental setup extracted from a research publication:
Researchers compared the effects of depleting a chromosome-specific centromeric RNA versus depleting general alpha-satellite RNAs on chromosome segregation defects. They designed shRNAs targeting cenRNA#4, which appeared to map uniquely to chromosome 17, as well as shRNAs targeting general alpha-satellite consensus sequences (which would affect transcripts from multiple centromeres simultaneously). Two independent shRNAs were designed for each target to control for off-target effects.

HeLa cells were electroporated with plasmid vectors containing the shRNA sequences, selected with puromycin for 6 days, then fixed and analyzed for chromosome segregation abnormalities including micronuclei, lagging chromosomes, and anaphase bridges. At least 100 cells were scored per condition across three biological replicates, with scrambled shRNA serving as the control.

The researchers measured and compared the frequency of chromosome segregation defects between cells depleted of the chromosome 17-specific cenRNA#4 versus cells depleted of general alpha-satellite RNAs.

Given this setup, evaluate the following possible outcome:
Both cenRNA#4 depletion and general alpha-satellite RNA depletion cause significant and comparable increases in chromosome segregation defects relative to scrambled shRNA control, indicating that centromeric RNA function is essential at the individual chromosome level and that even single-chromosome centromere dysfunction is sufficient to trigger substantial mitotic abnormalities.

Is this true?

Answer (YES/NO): YES